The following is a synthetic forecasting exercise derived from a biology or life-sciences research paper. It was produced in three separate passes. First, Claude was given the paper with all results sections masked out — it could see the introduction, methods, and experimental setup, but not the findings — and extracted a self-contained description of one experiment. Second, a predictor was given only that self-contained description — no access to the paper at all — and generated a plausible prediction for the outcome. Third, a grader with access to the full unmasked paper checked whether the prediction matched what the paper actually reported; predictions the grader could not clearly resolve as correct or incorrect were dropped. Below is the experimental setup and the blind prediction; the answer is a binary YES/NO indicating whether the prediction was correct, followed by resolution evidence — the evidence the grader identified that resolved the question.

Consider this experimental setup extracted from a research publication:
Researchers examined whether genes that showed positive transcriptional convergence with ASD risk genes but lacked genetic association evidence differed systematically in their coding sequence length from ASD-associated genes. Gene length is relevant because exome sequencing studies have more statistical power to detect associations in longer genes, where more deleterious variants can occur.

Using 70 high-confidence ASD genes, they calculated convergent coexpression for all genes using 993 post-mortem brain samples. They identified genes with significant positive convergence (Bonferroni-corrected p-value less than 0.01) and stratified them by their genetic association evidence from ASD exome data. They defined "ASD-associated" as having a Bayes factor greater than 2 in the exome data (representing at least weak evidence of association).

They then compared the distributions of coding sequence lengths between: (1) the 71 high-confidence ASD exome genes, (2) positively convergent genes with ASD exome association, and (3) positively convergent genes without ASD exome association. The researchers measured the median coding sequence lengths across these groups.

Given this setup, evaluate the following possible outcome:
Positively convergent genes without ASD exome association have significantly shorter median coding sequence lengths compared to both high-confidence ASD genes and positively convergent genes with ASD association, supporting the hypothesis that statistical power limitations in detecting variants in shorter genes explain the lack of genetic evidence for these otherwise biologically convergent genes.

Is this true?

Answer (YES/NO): YES